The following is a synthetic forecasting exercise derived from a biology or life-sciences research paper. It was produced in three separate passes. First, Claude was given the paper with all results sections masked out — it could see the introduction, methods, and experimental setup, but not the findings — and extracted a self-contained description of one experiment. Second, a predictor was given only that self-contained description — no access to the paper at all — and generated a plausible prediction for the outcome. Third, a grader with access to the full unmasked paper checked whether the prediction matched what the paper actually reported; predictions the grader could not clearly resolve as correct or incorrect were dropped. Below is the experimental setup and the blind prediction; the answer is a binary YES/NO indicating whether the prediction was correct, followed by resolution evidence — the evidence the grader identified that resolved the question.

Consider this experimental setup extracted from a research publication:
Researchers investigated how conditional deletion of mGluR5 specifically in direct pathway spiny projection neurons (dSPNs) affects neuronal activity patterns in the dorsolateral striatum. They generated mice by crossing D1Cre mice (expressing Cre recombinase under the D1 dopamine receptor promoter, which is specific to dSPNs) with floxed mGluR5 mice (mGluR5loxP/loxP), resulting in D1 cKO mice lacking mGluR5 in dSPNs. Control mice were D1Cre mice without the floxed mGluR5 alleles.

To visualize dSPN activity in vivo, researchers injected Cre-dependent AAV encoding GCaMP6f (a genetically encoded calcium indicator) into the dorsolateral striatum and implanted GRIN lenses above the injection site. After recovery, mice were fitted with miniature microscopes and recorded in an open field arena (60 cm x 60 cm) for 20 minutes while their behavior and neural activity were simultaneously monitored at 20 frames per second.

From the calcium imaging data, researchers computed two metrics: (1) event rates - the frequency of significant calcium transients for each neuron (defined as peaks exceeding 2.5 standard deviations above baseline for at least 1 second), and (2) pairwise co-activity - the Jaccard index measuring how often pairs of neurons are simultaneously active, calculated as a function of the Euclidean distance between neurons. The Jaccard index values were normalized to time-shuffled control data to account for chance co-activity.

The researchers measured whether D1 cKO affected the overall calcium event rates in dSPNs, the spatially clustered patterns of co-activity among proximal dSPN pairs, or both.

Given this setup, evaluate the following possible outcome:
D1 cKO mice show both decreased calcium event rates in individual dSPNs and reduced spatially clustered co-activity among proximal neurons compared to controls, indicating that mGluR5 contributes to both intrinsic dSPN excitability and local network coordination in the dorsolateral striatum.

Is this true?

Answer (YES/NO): NO